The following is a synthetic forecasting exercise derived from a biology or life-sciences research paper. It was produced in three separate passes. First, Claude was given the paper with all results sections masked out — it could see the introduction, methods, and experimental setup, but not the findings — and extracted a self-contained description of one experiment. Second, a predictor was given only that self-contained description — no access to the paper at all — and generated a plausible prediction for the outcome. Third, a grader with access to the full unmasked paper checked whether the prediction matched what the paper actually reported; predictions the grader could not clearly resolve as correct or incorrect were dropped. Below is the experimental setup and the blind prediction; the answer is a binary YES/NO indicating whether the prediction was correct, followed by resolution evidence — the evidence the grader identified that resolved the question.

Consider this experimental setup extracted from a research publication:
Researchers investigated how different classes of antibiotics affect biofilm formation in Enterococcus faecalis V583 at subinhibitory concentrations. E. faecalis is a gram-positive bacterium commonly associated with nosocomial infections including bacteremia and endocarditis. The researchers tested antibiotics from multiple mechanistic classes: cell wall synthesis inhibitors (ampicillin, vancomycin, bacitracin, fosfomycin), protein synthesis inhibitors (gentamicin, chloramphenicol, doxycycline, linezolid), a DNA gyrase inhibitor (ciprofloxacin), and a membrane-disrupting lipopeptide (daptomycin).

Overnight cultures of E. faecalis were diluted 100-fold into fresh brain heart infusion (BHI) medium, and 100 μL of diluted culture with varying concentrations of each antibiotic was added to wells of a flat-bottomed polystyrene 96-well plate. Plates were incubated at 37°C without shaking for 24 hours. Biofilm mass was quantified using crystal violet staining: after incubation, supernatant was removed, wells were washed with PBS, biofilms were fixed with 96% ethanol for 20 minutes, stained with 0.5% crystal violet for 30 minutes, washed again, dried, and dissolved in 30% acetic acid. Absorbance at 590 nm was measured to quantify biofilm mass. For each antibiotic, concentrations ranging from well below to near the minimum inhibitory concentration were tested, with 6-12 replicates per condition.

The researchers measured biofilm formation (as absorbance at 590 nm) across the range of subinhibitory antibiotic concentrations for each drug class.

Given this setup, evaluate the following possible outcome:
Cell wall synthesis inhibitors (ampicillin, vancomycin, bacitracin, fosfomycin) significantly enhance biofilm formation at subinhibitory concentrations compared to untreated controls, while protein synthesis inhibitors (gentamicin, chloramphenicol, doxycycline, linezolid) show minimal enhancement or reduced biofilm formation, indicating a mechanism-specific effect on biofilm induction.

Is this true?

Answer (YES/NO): YES